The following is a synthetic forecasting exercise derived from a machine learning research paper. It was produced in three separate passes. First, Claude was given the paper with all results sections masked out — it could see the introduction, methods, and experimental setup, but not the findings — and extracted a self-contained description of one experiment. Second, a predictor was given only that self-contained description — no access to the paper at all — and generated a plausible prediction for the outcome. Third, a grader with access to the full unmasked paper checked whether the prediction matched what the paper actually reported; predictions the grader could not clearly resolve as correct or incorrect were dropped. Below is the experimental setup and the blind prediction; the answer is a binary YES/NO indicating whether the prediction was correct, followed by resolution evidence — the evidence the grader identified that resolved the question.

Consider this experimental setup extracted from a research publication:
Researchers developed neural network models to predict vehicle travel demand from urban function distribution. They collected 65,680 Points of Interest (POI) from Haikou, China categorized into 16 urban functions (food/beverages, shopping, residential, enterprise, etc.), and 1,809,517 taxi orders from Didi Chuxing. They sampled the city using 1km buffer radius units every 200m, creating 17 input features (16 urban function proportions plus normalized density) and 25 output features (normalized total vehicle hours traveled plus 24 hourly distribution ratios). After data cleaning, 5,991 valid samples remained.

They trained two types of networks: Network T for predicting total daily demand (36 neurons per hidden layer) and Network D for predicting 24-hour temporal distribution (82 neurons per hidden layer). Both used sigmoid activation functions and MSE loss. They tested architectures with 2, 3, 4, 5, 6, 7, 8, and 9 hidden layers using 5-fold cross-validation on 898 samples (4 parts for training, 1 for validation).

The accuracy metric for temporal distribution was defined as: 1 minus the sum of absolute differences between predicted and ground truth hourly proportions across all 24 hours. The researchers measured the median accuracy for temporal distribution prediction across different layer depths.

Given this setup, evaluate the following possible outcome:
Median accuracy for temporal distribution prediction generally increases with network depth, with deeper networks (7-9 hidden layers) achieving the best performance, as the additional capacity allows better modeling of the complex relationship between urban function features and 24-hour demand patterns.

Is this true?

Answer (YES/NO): YES